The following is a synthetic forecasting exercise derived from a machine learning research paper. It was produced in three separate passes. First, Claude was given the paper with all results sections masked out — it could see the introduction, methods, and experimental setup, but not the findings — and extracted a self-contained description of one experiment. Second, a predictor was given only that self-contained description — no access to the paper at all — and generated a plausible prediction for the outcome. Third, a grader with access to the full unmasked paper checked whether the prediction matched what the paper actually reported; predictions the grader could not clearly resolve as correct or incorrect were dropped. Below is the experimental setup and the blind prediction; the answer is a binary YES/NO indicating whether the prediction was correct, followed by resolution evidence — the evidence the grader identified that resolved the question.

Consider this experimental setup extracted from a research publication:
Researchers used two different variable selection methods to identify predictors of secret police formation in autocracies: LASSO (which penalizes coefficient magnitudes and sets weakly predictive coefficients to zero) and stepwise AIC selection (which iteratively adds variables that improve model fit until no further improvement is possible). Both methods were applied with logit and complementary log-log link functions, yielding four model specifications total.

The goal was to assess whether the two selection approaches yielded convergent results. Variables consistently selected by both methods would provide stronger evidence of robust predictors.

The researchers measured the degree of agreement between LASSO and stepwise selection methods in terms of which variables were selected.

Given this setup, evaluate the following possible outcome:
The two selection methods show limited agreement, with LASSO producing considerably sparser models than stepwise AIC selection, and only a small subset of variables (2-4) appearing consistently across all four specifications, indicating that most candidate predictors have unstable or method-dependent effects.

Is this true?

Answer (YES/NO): NO